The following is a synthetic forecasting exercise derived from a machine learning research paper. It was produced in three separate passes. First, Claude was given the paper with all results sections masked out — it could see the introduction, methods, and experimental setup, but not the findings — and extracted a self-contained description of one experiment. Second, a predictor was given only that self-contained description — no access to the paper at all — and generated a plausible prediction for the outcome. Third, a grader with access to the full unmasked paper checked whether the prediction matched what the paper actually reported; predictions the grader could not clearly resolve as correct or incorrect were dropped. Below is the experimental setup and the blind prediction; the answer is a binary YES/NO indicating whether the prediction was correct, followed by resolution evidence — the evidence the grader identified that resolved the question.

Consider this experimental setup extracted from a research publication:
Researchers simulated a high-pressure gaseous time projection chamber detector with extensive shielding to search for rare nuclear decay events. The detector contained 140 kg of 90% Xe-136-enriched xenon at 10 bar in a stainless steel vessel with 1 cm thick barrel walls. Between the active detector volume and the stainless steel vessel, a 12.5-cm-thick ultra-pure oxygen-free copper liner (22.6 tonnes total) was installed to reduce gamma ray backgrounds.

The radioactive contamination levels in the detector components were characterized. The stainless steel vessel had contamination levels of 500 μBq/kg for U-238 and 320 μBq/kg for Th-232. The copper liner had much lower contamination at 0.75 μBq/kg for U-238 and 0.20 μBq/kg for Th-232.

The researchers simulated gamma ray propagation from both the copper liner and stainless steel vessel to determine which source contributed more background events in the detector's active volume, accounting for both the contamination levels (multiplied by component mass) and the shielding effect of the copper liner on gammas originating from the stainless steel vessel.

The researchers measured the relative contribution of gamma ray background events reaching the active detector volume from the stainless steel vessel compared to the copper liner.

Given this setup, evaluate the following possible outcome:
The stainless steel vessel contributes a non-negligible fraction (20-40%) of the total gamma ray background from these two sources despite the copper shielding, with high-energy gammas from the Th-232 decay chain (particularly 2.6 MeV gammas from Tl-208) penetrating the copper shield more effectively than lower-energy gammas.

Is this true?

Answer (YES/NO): NO